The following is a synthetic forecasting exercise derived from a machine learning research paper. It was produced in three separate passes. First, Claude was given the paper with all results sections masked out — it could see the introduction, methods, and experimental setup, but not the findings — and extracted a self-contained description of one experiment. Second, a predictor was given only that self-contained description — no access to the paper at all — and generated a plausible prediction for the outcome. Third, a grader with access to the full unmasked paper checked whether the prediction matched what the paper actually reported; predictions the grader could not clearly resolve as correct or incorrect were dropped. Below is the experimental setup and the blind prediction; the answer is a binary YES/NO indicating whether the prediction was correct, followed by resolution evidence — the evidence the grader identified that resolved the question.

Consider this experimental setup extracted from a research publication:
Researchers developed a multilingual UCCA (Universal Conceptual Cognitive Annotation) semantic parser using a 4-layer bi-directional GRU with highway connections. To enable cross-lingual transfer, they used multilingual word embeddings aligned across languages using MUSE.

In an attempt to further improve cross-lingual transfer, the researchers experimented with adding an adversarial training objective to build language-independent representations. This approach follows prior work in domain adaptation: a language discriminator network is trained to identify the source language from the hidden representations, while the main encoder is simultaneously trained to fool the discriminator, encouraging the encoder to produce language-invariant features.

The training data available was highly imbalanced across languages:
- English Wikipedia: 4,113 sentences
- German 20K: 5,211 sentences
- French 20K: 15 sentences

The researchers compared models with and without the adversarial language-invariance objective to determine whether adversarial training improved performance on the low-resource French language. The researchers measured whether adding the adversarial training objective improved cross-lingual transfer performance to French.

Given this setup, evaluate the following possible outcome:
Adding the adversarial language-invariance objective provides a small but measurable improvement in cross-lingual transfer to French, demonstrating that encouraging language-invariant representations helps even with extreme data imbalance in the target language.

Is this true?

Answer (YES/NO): NO